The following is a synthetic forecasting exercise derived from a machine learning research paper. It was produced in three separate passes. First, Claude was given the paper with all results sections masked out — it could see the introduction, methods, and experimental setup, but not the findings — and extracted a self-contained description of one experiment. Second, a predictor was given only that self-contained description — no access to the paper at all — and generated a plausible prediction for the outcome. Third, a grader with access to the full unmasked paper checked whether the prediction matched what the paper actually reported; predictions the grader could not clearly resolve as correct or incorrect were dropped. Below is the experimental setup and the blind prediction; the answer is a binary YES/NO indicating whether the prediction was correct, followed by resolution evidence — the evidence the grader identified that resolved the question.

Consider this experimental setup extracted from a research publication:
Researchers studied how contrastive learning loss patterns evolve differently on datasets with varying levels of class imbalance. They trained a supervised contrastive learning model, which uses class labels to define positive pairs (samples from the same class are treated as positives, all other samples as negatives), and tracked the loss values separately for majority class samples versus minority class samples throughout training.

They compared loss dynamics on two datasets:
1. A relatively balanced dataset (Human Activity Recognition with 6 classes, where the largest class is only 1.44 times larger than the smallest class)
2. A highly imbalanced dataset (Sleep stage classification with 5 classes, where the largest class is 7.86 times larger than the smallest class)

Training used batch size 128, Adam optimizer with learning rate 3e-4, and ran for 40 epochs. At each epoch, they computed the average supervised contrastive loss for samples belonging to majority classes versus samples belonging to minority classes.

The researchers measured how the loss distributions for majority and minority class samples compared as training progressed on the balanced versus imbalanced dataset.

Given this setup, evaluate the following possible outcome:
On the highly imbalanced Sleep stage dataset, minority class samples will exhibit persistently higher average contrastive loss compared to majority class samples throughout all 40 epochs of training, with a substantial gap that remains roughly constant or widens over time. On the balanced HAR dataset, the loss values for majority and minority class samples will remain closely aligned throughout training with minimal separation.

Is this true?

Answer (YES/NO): NO